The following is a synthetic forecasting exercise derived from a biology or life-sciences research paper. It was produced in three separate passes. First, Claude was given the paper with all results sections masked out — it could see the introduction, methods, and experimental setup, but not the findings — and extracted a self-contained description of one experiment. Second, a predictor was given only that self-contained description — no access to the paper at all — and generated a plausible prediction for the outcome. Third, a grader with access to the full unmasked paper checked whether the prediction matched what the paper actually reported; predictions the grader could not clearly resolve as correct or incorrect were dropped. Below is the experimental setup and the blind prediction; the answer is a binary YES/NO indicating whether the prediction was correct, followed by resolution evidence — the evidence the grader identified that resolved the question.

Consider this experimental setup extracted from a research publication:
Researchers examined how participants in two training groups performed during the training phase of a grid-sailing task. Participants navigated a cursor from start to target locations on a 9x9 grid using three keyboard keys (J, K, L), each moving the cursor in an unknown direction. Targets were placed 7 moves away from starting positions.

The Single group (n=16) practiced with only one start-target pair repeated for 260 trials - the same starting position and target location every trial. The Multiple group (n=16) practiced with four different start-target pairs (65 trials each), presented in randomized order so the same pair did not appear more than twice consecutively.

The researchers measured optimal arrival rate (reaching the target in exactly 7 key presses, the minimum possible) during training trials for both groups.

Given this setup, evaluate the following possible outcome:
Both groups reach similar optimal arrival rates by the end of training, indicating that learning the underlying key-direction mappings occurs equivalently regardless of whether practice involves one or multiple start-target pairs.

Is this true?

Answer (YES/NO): YES